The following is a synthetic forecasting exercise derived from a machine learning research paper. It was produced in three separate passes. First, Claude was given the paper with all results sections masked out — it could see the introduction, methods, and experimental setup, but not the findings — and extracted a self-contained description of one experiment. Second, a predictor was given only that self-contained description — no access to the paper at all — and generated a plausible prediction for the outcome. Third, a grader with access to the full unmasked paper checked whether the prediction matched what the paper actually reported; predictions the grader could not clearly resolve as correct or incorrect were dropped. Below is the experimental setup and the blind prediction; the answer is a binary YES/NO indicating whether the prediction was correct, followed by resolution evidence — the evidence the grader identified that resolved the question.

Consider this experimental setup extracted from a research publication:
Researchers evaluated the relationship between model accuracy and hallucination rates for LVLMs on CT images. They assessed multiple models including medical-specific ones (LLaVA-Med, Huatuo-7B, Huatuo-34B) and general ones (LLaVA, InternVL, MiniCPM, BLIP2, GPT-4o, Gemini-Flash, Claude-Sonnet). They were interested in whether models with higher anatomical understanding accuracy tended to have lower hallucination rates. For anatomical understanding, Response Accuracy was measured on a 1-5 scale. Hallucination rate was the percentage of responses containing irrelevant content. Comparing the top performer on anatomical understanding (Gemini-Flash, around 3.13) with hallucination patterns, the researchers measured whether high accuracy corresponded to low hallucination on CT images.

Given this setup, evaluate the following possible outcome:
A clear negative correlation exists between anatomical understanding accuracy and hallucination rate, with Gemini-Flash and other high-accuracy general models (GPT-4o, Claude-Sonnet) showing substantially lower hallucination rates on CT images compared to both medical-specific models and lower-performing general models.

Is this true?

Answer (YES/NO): NO